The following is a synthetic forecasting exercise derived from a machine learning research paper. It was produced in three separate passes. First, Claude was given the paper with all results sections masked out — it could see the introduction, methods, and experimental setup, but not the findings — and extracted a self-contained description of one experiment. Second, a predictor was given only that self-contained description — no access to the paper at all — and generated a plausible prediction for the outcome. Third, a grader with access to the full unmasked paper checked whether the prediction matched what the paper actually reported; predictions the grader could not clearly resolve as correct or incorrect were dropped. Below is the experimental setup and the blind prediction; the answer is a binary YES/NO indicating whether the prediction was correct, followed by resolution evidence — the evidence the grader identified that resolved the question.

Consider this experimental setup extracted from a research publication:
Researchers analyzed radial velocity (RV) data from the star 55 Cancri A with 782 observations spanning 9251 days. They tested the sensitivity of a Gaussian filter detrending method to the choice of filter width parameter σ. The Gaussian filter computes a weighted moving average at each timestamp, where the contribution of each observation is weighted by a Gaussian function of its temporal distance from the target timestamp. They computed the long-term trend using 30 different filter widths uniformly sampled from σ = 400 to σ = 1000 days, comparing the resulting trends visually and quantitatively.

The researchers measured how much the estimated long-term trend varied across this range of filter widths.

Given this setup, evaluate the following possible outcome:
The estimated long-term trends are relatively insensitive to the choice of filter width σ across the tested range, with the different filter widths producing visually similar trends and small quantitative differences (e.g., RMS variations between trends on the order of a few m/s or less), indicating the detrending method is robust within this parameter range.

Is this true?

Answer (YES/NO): YES